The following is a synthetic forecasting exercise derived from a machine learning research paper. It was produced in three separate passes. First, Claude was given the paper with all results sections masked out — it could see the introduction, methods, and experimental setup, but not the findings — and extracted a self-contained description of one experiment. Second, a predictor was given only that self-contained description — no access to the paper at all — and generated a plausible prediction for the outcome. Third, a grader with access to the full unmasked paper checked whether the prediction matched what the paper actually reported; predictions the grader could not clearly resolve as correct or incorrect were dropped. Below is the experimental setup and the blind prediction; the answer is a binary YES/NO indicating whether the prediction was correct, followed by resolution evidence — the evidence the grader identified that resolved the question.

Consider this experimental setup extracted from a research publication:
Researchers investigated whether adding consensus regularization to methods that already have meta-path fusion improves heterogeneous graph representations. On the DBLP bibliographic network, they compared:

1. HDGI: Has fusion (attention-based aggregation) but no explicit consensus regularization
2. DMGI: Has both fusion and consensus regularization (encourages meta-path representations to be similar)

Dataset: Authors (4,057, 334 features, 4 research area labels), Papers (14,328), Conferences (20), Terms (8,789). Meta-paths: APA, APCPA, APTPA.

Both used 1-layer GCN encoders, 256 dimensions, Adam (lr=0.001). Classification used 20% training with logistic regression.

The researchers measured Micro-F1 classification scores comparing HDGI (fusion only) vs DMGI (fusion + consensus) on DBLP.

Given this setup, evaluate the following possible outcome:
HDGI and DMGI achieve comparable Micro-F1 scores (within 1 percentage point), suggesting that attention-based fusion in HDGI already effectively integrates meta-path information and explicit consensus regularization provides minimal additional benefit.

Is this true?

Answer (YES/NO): NO